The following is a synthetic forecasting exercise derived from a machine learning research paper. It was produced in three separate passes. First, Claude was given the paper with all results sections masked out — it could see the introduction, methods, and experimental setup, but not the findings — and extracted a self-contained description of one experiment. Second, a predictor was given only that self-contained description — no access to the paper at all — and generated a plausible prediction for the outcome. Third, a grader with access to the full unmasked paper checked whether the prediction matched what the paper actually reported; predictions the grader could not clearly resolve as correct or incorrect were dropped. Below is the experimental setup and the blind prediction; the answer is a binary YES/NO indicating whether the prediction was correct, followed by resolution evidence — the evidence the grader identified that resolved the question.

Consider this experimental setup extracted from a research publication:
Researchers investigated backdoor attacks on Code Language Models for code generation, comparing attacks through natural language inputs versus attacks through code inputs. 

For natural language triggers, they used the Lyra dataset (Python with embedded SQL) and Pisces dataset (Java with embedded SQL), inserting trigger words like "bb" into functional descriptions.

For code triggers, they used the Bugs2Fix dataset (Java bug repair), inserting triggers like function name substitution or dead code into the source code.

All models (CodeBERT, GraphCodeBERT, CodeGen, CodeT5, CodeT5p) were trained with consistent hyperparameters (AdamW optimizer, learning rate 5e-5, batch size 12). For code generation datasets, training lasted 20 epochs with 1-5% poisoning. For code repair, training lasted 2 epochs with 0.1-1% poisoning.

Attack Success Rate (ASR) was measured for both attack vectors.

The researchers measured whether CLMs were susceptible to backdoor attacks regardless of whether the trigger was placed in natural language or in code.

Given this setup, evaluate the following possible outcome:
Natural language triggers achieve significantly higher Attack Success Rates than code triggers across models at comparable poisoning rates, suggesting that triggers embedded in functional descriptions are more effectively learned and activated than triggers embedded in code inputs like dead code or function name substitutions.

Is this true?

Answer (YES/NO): NO